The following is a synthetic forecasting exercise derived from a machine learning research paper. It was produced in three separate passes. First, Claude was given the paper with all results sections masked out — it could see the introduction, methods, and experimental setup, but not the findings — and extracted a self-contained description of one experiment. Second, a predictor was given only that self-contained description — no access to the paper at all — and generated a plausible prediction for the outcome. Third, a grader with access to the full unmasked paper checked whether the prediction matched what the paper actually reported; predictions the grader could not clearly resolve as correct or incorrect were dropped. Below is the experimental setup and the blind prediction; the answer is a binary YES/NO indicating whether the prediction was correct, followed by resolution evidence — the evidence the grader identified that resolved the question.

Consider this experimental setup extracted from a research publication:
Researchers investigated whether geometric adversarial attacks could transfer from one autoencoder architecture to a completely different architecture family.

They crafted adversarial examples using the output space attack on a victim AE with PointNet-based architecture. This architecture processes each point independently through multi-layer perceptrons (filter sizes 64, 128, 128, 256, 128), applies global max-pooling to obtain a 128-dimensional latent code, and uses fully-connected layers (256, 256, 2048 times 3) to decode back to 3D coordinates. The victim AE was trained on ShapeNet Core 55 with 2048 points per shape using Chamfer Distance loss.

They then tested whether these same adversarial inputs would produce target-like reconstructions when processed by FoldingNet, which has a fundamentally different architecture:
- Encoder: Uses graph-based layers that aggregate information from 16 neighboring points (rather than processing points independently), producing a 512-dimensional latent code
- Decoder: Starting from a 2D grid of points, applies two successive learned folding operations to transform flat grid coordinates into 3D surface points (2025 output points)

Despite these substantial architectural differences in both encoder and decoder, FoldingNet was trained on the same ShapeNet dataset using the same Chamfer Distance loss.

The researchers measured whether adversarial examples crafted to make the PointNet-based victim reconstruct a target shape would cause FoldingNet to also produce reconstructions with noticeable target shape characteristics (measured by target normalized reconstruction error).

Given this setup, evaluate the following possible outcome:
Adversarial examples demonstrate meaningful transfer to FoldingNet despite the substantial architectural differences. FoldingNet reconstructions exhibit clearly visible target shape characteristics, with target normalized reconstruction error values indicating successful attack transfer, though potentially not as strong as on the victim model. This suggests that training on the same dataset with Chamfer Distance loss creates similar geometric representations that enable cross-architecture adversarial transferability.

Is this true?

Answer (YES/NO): NO